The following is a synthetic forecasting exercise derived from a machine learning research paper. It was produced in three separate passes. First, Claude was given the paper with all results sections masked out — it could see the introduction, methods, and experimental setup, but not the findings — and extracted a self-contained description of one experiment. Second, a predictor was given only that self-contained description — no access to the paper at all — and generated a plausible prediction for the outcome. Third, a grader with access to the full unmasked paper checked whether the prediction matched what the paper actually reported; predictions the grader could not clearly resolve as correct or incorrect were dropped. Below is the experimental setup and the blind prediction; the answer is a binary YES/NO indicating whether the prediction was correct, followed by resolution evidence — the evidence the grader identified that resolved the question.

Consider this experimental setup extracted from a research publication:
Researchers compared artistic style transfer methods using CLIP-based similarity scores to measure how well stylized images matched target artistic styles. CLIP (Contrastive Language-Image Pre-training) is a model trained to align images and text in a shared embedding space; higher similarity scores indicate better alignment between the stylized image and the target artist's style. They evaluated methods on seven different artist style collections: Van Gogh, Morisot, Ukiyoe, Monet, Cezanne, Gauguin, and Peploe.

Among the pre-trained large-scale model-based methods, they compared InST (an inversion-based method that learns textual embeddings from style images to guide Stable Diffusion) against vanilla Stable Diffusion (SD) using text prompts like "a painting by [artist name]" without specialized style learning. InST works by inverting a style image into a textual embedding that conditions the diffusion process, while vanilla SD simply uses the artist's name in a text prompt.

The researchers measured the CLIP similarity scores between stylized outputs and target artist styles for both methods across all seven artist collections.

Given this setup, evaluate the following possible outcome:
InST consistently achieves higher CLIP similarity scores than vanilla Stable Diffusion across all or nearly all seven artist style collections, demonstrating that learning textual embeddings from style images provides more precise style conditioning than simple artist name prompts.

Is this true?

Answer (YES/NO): YES